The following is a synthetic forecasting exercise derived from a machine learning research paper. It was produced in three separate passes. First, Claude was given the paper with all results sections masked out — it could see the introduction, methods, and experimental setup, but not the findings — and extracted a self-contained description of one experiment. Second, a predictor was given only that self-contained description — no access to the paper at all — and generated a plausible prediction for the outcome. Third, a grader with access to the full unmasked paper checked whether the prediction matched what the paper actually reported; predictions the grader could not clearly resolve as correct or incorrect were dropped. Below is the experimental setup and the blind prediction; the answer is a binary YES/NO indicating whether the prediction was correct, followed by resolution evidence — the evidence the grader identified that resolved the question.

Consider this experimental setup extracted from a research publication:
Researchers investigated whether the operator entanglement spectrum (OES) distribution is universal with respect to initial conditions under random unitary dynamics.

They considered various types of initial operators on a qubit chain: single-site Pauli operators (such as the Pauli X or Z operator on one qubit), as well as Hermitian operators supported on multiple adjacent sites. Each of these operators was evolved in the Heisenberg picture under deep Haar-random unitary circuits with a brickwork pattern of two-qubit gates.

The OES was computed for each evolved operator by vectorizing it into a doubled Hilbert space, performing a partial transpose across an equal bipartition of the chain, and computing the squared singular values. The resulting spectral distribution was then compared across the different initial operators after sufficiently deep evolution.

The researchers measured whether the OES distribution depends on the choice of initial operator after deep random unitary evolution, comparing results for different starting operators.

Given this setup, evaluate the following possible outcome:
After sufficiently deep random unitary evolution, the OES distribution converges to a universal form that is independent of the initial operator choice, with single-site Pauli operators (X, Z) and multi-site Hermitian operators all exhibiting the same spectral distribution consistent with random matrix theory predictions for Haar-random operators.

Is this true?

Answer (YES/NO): YES